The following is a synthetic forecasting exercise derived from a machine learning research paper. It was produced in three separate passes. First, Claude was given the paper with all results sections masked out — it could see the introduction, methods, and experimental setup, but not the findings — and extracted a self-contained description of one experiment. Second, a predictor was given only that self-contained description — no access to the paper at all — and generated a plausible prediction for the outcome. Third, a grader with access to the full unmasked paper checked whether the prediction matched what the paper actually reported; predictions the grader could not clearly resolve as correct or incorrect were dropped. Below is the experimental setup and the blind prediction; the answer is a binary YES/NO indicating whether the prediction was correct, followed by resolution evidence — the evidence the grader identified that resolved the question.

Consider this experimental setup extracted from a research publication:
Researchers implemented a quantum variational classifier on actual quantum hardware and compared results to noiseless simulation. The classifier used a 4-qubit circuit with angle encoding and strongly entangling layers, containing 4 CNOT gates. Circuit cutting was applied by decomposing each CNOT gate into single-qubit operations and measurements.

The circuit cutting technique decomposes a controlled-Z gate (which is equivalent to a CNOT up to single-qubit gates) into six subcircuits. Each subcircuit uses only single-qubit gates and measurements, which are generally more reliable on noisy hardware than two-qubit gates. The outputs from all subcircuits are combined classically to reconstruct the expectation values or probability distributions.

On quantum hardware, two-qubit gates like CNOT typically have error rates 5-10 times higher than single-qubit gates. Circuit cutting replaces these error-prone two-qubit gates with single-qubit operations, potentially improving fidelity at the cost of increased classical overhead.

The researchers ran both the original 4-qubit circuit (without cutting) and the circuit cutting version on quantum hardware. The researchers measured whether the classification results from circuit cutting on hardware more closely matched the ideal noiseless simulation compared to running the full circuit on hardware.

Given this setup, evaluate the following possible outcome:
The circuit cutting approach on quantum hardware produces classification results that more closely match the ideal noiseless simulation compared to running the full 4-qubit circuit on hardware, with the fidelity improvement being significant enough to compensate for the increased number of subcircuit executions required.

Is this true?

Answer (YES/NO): YES